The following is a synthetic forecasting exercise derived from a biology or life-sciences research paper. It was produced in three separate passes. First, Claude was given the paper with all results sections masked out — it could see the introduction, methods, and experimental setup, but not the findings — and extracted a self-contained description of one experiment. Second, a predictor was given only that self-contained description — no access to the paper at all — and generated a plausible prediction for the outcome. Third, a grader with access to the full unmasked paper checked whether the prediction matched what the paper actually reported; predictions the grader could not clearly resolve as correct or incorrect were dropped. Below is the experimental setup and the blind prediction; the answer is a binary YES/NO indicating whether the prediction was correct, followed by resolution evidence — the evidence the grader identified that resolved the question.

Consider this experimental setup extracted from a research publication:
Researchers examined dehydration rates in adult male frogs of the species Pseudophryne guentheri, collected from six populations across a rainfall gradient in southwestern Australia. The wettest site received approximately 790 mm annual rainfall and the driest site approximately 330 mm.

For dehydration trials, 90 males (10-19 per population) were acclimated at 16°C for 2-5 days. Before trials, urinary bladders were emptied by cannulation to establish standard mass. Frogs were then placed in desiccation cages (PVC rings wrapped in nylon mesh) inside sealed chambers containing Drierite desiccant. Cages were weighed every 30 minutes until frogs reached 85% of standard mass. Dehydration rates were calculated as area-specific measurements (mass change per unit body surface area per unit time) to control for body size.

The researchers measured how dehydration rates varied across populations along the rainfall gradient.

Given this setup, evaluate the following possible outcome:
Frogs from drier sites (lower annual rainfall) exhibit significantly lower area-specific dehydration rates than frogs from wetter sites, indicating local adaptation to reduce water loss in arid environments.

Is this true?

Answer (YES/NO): YES